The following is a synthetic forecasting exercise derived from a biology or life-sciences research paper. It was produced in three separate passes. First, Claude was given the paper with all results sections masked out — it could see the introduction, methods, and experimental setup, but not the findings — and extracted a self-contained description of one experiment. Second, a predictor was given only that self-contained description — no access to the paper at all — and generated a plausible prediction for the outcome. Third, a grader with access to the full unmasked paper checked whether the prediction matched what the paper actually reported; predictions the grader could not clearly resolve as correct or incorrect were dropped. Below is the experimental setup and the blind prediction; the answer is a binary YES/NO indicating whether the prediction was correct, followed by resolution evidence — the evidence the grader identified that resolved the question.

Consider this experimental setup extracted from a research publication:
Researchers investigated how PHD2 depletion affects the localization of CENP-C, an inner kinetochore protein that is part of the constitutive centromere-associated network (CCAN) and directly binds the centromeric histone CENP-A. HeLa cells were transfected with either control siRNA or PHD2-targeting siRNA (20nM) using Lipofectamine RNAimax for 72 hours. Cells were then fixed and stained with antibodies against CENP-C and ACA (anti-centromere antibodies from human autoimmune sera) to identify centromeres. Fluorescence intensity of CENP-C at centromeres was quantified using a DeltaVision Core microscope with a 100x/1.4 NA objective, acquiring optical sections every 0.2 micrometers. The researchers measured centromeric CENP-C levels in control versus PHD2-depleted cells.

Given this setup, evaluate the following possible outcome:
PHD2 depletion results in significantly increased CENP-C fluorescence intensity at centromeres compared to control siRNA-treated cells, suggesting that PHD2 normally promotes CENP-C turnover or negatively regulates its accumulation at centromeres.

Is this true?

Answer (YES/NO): YES